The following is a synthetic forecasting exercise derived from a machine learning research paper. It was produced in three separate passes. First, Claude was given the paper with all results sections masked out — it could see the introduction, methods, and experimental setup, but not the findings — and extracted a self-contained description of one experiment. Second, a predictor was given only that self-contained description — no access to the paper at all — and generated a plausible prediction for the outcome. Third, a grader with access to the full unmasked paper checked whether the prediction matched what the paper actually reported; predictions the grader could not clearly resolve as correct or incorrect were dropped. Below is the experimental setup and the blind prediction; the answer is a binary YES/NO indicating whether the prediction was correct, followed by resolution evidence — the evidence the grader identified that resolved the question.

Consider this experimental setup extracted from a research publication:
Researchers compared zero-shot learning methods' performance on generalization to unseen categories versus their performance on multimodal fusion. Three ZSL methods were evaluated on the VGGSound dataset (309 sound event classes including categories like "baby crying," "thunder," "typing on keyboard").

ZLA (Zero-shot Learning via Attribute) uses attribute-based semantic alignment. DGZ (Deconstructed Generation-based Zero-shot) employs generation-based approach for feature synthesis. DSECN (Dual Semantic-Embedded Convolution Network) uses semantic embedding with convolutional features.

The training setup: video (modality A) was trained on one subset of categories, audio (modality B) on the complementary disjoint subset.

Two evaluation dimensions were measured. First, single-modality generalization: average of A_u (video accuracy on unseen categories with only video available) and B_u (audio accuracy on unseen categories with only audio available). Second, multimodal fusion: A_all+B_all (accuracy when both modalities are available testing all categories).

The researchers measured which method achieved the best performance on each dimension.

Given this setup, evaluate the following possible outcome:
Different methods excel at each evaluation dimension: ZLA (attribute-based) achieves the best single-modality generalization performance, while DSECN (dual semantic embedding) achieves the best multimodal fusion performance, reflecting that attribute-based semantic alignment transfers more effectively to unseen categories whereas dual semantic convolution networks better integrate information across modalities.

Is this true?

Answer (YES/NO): NO